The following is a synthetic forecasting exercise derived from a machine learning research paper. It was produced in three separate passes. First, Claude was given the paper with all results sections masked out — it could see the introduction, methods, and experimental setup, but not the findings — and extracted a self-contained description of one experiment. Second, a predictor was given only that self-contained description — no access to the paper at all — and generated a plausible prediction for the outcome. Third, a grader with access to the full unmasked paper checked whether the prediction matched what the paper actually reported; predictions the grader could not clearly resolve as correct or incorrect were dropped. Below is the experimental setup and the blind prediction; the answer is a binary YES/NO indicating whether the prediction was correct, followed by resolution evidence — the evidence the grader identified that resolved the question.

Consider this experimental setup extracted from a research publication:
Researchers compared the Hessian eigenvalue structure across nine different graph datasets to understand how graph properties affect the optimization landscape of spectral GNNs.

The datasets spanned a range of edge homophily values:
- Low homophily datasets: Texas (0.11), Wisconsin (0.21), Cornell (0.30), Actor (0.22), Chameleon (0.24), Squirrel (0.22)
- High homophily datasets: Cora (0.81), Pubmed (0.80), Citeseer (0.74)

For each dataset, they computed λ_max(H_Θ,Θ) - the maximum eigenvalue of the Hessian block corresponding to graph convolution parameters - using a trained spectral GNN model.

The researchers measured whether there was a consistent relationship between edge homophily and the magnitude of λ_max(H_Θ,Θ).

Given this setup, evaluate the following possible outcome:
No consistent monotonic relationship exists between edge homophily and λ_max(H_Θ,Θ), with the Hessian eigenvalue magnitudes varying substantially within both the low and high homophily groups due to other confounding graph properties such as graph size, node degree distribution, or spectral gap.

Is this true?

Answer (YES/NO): YES